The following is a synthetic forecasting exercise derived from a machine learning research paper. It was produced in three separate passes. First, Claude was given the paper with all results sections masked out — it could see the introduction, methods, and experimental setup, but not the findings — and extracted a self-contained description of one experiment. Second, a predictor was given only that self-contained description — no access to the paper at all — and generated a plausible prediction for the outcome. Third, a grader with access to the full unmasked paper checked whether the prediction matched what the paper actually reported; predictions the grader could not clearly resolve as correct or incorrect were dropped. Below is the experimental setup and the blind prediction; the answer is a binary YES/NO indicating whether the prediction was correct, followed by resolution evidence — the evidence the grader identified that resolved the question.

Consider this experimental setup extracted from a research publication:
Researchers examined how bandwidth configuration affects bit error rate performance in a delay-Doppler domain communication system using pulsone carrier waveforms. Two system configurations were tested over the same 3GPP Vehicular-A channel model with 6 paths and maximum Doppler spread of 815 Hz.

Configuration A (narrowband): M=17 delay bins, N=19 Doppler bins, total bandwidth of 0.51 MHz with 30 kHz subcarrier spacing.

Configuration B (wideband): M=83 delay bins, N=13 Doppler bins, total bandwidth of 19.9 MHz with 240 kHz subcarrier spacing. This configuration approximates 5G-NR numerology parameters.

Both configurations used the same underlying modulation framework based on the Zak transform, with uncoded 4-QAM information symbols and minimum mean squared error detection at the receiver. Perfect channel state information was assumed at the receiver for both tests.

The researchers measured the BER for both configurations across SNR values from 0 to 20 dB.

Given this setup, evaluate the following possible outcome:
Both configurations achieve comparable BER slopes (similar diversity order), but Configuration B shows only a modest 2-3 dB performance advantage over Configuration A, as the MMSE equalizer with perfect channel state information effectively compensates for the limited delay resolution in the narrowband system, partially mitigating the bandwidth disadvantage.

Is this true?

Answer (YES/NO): NO